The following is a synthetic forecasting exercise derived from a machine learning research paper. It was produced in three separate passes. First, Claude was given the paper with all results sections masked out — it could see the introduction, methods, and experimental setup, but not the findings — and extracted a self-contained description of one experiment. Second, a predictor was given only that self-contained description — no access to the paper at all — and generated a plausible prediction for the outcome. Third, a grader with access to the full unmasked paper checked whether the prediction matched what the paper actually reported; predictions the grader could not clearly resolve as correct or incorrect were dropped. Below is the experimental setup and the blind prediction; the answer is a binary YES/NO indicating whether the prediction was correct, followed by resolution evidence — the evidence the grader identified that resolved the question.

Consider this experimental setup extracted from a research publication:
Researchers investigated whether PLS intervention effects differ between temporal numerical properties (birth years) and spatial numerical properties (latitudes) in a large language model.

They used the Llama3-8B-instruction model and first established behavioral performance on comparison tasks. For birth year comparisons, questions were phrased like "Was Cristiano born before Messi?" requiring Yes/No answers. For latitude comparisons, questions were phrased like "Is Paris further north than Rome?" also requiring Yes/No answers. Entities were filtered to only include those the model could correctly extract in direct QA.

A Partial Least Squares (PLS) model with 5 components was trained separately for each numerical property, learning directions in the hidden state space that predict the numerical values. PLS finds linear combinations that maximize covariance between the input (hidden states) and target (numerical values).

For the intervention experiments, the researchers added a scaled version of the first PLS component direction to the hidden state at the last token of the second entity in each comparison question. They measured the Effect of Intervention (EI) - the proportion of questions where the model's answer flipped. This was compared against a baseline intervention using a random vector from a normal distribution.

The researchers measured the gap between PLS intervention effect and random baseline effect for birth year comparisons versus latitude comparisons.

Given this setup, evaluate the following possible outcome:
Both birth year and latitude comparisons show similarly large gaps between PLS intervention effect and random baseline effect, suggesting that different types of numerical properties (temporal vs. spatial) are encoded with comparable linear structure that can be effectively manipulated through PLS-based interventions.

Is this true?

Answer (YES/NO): NO